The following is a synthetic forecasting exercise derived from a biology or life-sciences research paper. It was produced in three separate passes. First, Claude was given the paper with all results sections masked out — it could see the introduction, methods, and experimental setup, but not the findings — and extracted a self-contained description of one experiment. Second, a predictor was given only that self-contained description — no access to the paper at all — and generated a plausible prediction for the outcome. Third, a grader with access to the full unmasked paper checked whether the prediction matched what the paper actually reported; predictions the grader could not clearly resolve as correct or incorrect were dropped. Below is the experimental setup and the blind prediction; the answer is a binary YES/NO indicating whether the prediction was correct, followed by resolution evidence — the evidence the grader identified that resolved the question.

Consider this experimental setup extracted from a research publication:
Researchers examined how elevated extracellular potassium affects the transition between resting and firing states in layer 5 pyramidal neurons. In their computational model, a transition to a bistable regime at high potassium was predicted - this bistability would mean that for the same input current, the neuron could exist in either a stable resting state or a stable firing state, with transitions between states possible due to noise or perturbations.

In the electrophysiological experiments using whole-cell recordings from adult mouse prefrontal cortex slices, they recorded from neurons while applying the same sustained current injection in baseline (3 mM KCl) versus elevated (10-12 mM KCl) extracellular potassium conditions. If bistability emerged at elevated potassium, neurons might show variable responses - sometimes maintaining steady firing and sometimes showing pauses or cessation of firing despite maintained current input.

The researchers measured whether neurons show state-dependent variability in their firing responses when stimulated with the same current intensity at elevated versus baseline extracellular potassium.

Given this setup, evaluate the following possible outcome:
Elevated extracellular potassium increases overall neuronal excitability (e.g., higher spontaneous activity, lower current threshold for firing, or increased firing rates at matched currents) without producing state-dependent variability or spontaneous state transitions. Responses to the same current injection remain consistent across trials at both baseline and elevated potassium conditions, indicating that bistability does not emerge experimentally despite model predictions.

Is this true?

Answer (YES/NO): NO